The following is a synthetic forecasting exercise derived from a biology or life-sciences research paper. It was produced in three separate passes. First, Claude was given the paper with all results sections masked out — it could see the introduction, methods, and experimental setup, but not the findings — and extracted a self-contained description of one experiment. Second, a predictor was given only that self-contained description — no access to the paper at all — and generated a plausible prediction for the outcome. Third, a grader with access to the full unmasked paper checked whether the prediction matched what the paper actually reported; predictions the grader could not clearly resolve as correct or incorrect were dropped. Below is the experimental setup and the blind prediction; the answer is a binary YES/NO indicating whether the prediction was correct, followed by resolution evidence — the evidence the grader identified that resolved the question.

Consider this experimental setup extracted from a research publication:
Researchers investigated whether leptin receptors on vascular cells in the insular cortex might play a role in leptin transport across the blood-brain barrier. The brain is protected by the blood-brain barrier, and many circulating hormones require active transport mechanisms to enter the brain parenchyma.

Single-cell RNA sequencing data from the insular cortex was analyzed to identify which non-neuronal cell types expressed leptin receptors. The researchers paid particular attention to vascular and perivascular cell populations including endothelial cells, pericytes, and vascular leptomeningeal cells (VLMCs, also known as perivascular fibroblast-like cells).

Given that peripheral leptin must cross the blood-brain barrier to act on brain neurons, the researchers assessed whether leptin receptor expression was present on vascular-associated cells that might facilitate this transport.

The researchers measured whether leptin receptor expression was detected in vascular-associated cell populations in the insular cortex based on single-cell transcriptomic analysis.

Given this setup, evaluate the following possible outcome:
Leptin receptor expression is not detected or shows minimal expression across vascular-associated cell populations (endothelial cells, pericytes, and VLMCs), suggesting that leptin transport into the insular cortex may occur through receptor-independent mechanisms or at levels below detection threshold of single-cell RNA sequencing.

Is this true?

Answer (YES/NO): NO